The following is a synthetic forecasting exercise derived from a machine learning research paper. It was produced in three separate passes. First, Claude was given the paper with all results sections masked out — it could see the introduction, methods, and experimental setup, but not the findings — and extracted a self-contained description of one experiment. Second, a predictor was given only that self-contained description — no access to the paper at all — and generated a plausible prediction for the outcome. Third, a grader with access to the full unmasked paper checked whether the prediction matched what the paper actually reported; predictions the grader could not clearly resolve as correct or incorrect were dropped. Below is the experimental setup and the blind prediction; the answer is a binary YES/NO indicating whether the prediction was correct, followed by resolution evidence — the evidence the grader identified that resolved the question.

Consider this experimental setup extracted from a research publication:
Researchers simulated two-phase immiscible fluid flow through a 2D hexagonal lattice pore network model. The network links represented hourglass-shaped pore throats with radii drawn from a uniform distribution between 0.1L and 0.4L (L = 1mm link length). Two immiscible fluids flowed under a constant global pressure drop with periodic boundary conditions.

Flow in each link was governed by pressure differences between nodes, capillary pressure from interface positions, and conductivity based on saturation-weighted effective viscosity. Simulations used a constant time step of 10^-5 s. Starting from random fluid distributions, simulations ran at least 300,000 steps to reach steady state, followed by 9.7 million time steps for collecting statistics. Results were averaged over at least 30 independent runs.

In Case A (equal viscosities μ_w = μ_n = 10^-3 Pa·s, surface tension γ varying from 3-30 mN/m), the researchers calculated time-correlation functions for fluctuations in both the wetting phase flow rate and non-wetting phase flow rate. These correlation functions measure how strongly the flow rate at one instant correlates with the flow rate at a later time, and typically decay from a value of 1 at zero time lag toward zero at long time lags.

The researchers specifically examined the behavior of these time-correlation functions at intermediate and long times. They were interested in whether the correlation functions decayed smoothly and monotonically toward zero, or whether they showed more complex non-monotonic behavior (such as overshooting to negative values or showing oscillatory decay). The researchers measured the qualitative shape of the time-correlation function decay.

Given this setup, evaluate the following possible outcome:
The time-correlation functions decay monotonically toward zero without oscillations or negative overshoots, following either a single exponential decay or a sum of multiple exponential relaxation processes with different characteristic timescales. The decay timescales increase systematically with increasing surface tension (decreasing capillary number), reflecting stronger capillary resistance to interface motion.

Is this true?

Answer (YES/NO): NO